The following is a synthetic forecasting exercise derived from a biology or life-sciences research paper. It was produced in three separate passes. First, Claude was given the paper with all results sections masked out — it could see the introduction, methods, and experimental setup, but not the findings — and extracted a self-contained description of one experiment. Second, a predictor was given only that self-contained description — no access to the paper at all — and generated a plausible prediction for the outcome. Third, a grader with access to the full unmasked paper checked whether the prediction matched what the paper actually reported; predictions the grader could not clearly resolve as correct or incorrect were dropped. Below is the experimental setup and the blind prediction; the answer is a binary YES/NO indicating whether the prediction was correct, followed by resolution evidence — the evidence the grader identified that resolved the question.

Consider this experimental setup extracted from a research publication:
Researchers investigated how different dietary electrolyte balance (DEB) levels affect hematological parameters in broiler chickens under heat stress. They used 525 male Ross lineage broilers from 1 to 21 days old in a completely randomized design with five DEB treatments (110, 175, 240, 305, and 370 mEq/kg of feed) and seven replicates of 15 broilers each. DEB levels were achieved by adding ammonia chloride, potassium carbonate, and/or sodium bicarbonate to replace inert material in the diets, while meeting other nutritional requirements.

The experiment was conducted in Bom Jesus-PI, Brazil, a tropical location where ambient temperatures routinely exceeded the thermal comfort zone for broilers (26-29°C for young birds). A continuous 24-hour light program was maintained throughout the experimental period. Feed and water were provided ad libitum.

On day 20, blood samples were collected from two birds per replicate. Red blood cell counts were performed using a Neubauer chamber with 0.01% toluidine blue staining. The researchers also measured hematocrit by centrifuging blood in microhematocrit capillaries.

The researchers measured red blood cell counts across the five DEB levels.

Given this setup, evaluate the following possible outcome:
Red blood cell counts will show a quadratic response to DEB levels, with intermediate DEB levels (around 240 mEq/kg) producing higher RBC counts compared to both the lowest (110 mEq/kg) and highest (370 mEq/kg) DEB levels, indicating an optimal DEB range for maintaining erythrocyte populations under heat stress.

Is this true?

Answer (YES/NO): NO